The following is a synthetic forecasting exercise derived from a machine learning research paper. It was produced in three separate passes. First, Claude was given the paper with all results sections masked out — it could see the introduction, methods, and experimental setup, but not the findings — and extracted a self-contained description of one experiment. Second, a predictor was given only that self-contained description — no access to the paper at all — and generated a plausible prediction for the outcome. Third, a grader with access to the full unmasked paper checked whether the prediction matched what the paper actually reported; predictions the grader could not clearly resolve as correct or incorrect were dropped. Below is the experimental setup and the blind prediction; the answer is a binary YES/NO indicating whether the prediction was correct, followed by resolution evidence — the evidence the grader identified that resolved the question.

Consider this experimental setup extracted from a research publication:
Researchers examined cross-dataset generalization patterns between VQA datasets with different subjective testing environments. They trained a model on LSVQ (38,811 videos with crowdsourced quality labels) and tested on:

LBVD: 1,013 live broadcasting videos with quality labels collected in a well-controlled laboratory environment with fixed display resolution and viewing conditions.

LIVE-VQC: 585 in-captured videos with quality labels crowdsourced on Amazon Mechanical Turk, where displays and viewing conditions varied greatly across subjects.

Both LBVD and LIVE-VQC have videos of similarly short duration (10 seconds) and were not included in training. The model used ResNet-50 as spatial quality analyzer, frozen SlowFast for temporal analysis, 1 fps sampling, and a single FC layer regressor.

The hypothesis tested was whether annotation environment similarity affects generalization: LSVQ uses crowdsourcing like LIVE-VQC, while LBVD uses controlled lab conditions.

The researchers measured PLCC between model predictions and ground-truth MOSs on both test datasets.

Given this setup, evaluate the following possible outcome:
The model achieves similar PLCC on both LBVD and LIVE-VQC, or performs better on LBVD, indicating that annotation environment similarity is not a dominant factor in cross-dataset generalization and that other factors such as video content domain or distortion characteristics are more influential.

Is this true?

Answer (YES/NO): NO